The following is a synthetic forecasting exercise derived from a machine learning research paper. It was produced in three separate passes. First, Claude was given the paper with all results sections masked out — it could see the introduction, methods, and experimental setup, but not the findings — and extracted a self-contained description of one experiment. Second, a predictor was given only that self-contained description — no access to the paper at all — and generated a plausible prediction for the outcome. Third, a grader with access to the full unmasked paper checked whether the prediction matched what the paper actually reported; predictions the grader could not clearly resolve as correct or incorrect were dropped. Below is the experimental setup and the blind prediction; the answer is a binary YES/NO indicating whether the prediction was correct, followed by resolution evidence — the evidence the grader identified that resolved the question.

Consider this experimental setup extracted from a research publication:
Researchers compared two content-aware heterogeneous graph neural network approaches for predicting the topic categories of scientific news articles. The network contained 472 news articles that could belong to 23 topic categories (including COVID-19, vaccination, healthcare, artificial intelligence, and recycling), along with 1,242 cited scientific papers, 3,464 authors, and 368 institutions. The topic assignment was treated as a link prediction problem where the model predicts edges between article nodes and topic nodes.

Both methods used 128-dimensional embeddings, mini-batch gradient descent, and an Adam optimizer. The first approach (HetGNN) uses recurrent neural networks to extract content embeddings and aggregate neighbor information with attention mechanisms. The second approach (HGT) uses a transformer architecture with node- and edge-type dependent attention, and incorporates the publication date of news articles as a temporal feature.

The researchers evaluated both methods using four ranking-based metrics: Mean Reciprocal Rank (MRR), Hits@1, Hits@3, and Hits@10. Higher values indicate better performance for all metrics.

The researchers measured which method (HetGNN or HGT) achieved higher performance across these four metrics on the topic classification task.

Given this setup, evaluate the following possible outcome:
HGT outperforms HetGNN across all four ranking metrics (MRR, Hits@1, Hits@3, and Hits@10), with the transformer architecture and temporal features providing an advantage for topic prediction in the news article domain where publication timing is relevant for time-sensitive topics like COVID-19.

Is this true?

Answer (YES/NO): YES